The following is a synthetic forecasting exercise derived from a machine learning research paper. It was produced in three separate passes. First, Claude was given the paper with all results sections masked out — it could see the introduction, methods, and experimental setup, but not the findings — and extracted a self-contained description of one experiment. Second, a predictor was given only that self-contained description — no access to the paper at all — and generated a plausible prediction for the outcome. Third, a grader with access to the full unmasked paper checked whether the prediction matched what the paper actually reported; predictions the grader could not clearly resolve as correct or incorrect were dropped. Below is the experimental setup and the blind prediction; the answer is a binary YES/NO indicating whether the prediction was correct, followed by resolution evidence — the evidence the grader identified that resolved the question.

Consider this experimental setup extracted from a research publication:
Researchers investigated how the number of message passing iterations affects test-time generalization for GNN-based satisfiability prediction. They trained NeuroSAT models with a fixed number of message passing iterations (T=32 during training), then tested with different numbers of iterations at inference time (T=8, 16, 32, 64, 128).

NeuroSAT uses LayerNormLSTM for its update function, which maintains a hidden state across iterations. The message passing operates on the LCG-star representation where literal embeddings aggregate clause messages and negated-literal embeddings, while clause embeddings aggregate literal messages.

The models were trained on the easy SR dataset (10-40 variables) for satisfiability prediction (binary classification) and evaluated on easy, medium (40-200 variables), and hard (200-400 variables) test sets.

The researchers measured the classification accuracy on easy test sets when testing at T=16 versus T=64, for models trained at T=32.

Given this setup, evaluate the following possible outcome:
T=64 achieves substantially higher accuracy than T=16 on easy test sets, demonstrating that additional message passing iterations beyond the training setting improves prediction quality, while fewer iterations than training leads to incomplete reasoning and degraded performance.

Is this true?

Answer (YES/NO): NO